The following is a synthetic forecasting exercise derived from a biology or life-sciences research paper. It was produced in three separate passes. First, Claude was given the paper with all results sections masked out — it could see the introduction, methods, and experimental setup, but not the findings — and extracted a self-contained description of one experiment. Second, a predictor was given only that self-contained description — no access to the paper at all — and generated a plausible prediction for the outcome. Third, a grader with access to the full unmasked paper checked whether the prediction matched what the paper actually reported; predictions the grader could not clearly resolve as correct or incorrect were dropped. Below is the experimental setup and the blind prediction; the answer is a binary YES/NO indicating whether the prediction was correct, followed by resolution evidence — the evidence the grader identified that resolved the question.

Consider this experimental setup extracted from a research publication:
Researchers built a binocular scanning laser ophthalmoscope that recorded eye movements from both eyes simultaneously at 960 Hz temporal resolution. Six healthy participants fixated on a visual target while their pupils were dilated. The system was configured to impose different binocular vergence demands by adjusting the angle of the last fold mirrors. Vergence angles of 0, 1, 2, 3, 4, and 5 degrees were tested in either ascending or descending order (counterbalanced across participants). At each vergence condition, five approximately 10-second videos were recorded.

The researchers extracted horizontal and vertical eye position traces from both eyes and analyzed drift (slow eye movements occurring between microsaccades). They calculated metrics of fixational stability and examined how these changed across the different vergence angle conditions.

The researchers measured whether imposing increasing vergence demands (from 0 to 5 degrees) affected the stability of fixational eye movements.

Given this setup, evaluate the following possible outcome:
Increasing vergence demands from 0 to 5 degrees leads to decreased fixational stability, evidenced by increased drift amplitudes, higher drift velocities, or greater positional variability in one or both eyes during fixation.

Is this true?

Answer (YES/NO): NO